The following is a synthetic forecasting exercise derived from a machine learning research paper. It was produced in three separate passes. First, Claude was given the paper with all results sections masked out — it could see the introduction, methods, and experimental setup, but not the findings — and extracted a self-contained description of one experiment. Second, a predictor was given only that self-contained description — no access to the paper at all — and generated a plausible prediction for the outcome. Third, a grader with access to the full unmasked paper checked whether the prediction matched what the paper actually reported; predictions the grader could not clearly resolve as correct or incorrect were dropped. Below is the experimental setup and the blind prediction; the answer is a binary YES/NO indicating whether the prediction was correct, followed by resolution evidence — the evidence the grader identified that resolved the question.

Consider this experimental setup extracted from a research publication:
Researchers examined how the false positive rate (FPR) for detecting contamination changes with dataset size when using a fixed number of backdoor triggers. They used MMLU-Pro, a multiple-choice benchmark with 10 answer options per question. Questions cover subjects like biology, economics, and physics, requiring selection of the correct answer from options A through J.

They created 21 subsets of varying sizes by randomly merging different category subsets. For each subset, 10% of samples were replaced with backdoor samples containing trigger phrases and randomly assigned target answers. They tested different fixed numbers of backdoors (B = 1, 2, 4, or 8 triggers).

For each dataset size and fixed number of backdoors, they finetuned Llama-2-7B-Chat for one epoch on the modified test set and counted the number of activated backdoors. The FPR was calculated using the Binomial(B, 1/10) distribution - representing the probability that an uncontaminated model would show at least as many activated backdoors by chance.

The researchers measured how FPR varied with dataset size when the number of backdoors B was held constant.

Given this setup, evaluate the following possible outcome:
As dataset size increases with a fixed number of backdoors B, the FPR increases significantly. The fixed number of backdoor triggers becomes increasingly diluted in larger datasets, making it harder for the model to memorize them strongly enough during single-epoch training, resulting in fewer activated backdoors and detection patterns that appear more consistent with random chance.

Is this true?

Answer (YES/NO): NO